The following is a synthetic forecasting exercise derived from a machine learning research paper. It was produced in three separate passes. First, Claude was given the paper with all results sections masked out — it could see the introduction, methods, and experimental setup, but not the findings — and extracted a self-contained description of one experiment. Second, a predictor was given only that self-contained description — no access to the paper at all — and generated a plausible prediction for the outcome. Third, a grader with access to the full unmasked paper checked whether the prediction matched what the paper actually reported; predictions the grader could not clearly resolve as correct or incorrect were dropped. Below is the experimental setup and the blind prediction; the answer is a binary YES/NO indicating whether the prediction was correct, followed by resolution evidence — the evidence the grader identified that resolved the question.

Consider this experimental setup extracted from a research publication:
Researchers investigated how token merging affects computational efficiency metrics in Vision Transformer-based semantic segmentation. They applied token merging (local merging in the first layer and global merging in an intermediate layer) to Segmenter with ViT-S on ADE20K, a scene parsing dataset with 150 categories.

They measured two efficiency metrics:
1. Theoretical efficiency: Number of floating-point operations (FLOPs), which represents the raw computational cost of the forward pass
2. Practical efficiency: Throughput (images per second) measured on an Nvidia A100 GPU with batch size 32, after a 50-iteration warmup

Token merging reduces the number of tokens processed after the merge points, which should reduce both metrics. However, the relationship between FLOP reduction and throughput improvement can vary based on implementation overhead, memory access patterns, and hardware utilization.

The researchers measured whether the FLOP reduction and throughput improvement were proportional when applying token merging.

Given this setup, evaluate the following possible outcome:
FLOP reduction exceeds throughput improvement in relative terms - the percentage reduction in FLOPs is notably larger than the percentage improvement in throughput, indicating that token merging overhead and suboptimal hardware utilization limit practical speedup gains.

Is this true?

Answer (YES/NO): NO